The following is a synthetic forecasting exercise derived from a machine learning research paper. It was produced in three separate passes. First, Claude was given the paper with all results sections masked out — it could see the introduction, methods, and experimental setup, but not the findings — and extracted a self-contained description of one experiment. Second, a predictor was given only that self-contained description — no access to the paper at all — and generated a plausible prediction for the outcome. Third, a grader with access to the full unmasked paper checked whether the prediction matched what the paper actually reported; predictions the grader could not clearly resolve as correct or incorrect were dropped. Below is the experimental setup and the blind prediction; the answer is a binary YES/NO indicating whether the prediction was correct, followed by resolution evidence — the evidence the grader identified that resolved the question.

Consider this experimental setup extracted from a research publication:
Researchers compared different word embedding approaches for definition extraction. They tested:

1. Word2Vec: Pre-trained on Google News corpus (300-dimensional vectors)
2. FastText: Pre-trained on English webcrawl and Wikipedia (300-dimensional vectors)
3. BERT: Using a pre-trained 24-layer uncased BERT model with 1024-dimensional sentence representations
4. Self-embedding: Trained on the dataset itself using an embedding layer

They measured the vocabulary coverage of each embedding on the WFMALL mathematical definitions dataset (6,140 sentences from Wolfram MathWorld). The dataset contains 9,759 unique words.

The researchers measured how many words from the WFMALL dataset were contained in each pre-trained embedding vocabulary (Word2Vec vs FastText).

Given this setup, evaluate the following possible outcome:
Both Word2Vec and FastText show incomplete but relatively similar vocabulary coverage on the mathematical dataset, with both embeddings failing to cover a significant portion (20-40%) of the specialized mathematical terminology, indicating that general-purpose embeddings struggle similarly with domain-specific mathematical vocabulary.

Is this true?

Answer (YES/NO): NO